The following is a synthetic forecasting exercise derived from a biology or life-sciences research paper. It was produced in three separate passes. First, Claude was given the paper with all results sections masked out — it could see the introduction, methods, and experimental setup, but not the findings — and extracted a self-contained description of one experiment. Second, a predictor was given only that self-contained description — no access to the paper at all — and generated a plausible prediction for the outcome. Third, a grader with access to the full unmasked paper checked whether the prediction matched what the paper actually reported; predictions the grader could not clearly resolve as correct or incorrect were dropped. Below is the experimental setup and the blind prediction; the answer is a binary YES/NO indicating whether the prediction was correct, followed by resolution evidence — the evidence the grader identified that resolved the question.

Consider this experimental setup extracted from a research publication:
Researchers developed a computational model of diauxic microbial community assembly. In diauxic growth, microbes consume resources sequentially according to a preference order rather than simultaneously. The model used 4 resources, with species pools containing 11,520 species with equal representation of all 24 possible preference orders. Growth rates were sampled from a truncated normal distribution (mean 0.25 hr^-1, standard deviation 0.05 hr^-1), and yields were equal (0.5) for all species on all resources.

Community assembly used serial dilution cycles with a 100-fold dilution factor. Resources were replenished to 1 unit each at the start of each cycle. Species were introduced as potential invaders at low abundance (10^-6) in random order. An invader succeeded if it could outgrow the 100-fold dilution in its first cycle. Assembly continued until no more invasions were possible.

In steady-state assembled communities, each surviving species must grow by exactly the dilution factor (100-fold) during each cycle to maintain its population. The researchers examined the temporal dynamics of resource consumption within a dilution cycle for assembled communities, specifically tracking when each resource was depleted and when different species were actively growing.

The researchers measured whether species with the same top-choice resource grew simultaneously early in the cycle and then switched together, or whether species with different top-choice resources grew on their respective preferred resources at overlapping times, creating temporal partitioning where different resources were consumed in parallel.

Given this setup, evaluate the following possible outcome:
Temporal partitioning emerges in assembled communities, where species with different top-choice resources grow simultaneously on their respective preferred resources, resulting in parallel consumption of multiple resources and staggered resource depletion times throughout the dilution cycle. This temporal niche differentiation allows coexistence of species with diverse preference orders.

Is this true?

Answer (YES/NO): NO